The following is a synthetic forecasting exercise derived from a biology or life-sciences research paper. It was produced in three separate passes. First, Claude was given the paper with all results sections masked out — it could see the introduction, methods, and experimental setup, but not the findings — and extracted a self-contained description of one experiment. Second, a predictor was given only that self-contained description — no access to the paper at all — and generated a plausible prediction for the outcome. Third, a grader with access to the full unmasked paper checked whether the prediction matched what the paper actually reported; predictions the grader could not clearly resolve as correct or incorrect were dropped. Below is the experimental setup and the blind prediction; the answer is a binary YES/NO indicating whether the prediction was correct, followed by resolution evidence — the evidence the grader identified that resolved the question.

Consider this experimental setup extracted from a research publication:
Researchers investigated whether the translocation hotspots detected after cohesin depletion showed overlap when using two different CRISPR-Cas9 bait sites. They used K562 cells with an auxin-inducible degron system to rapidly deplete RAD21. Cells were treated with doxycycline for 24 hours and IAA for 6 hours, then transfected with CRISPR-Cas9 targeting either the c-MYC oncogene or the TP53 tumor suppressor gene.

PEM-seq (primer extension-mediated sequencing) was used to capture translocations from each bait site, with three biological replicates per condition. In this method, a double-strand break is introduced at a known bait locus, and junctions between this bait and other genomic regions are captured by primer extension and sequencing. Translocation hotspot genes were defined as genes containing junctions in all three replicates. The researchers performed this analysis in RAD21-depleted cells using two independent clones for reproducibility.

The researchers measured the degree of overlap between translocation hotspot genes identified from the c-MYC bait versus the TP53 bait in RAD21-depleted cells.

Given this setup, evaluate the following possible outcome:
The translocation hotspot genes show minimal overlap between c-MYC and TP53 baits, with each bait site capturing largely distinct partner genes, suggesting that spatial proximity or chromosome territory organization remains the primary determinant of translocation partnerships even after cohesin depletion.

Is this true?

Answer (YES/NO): NO